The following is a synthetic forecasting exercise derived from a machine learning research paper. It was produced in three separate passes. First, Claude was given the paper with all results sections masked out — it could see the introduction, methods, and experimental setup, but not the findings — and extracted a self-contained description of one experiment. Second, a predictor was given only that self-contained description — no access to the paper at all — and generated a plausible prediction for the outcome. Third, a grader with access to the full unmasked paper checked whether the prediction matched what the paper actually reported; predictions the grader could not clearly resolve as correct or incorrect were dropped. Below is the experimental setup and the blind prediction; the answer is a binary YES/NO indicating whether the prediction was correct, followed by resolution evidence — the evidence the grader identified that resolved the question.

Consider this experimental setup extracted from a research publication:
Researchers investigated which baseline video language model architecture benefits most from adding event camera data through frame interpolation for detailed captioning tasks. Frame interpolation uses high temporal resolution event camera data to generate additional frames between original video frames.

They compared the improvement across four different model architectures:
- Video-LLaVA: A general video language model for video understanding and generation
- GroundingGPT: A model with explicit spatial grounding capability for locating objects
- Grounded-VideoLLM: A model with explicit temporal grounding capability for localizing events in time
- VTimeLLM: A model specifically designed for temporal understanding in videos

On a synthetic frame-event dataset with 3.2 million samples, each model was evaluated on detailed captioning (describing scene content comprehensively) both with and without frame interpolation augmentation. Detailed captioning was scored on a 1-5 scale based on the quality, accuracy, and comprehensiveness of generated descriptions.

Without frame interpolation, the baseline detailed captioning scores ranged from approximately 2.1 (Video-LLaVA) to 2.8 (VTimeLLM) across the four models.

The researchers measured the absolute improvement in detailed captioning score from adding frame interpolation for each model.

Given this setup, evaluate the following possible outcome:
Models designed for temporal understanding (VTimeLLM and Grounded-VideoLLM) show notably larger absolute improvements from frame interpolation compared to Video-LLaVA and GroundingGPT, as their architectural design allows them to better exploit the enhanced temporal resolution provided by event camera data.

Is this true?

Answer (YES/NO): NO